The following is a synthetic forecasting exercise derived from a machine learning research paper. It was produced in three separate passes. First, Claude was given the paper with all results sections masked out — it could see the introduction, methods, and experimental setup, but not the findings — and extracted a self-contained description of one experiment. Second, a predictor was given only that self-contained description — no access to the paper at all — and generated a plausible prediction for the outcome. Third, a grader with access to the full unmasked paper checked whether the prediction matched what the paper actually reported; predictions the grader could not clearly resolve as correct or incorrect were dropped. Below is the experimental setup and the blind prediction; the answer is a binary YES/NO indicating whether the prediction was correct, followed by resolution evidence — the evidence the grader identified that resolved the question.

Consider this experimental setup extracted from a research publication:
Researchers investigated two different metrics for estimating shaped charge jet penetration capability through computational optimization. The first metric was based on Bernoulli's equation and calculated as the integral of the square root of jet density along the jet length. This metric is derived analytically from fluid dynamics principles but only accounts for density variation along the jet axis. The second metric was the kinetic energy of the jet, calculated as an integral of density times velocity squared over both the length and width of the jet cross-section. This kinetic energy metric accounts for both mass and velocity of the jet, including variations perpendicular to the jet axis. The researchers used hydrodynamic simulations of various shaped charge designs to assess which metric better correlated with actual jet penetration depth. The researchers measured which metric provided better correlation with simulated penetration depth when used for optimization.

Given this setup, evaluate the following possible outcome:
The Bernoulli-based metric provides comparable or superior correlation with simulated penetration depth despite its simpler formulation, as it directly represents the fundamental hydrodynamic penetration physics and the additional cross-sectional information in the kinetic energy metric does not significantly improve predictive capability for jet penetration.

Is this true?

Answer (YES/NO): NO